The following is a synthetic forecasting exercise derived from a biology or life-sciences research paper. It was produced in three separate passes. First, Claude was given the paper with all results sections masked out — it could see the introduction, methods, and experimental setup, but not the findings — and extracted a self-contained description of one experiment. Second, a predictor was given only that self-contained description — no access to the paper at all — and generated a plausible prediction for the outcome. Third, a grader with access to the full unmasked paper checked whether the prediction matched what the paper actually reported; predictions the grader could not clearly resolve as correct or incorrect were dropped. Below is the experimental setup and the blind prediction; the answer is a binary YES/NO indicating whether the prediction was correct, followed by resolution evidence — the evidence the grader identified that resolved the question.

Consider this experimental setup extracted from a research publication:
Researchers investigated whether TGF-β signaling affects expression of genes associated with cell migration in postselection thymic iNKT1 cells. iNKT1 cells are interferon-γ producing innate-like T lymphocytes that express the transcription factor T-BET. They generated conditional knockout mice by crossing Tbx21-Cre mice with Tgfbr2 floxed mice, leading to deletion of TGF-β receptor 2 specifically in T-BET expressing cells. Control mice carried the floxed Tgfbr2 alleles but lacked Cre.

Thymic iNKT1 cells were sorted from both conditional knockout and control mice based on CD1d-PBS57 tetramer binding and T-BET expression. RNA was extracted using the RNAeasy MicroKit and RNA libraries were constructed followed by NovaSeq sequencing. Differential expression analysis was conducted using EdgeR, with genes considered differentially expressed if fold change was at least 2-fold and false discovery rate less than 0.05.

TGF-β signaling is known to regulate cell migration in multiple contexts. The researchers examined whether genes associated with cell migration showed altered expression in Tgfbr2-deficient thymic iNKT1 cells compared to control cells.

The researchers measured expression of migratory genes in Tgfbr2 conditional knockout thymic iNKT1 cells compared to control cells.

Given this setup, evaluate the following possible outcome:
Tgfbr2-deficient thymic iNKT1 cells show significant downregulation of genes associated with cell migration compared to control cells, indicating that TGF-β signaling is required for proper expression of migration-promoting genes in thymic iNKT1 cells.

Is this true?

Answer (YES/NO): NO